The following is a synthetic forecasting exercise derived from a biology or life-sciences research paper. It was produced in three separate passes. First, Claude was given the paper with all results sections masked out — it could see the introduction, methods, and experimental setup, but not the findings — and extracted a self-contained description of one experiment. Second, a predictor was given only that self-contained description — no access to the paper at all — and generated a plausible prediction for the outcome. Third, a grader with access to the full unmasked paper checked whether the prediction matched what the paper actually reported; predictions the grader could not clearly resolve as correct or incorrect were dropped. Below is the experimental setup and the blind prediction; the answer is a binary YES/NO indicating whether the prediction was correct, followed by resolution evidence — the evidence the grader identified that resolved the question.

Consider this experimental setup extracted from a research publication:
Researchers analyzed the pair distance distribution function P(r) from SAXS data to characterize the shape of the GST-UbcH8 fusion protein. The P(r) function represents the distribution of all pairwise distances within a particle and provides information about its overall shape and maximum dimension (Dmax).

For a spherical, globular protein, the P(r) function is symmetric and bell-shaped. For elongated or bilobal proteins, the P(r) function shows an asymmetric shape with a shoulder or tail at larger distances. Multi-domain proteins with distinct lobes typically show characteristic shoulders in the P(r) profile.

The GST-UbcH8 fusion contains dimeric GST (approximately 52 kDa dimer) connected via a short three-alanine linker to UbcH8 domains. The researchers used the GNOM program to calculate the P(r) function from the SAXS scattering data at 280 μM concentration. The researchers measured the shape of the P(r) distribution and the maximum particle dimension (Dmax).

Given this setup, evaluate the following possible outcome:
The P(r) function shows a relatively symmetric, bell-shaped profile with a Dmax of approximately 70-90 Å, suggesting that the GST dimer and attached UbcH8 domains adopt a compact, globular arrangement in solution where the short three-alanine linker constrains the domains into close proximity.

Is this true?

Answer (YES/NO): NO